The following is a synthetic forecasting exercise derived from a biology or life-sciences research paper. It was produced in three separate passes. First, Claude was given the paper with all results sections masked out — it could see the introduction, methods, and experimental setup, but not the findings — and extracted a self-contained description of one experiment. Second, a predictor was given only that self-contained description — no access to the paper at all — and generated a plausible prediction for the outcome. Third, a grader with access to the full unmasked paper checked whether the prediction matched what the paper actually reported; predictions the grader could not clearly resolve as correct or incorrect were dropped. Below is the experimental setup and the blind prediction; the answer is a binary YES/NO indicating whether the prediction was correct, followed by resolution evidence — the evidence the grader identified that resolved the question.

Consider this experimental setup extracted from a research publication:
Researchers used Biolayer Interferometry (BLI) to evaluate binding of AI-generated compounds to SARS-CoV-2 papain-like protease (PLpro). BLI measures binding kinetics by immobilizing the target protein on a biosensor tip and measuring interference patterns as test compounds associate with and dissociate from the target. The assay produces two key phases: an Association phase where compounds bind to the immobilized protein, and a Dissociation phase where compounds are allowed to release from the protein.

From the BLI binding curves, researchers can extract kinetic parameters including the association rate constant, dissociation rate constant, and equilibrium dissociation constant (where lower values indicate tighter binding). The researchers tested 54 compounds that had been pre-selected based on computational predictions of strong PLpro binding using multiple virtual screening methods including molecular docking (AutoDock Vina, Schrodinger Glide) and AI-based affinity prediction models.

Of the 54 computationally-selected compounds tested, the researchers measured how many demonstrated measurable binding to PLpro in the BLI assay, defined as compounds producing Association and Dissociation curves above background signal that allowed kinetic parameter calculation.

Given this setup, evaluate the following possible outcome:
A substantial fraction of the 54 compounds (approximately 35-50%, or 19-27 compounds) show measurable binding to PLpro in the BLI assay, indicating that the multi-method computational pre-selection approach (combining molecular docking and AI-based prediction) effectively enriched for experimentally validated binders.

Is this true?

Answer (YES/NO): YES